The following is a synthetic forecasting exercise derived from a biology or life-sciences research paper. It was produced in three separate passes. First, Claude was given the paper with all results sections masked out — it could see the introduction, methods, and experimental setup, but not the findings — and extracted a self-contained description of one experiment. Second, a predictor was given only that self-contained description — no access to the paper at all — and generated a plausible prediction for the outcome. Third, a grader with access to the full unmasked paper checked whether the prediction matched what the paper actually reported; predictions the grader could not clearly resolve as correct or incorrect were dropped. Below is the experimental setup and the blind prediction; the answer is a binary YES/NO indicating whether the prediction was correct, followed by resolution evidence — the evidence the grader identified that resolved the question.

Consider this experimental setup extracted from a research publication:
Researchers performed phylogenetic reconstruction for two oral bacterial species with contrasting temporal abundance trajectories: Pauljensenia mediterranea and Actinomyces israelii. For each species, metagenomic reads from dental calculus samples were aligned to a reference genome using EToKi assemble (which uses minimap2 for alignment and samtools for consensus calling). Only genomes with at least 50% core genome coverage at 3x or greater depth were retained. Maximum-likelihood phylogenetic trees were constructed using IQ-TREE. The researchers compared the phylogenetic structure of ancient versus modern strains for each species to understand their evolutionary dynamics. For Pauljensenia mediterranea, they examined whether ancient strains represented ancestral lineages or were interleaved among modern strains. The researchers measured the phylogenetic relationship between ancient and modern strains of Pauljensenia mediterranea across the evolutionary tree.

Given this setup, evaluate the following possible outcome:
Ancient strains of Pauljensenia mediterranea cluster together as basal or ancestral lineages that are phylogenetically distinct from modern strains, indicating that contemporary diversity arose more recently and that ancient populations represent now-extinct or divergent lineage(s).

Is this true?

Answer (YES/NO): NO